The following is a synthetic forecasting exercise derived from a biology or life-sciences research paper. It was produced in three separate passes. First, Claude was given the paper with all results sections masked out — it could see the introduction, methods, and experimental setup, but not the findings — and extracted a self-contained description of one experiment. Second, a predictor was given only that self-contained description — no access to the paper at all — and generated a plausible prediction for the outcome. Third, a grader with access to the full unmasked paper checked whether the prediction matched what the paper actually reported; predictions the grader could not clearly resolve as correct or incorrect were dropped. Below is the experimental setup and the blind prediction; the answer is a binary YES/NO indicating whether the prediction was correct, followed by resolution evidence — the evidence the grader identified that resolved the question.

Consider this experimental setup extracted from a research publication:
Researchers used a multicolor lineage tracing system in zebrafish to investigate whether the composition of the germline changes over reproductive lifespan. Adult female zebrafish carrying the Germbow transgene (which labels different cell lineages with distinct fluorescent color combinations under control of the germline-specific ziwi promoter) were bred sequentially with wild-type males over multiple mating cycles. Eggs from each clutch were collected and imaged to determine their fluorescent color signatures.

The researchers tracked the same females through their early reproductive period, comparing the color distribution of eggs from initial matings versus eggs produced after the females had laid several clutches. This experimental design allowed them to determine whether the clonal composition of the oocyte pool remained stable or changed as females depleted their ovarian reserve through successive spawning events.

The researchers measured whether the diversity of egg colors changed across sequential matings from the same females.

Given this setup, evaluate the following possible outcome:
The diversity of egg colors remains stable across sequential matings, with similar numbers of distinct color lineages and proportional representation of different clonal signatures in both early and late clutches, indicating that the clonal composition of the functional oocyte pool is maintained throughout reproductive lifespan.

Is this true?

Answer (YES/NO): NO